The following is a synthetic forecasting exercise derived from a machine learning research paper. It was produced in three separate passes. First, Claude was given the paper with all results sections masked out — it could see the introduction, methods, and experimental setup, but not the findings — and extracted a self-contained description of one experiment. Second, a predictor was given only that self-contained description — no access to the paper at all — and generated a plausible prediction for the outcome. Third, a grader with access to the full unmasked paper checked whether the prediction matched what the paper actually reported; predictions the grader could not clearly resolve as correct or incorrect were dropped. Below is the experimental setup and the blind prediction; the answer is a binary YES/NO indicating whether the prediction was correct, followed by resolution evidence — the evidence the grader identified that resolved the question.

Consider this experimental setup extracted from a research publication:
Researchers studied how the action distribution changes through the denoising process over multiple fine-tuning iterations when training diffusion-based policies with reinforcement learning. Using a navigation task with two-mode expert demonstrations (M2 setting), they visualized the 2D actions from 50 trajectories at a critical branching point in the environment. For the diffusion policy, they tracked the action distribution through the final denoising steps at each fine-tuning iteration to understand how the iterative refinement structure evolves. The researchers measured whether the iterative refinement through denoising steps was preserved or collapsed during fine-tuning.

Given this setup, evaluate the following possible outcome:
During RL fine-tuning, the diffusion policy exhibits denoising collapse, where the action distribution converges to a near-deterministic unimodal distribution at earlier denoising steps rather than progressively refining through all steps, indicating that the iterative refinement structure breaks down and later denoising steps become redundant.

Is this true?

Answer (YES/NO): NO